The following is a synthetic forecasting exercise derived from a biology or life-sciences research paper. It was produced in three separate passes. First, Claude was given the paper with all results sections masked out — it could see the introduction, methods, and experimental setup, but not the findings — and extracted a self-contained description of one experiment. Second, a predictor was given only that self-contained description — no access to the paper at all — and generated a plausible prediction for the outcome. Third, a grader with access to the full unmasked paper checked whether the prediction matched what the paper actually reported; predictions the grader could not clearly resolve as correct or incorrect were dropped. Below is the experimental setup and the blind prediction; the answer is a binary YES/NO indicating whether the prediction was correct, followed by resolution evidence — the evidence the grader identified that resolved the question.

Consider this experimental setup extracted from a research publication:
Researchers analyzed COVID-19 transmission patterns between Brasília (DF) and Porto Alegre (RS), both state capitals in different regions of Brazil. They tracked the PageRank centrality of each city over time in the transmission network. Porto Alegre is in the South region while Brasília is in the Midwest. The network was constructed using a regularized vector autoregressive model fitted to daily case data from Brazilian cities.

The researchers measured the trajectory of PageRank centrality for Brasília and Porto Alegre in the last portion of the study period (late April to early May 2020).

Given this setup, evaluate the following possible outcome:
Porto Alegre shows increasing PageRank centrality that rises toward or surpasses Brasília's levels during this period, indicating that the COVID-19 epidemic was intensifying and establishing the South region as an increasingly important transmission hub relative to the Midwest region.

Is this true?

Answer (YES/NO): NO